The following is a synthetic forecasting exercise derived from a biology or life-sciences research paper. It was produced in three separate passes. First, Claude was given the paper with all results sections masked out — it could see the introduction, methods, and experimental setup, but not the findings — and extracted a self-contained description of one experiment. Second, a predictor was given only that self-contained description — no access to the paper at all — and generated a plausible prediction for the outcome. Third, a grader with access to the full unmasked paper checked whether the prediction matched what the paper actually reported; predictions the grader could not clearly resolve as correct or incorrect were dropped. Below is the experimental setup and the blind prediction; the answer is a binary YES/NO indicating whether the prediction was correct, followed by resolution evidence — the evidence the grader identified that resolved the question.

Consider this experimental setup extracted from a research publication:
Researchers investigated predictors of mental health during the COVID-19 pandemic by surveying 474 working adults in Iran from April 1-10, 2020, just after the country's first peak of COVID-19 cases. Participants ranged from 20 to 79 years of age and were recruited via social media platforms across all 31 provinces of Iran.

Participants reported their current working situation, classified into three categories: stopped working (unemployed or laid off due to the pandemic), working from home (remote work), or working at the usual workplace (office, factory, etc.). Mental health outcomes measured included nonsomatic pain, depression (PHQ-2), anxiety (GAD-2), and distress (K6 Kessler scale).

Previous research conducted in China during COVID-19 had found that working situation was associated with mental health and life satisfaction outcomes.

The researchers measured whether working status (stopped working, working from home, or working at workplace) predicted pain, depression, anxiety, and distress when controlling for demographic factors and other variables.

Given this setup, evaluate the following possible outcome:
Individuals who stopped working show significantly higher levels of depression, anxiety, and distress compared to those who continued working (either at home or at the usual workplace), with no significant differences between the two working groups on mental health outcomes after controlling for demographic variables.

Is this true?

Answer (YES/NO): NO